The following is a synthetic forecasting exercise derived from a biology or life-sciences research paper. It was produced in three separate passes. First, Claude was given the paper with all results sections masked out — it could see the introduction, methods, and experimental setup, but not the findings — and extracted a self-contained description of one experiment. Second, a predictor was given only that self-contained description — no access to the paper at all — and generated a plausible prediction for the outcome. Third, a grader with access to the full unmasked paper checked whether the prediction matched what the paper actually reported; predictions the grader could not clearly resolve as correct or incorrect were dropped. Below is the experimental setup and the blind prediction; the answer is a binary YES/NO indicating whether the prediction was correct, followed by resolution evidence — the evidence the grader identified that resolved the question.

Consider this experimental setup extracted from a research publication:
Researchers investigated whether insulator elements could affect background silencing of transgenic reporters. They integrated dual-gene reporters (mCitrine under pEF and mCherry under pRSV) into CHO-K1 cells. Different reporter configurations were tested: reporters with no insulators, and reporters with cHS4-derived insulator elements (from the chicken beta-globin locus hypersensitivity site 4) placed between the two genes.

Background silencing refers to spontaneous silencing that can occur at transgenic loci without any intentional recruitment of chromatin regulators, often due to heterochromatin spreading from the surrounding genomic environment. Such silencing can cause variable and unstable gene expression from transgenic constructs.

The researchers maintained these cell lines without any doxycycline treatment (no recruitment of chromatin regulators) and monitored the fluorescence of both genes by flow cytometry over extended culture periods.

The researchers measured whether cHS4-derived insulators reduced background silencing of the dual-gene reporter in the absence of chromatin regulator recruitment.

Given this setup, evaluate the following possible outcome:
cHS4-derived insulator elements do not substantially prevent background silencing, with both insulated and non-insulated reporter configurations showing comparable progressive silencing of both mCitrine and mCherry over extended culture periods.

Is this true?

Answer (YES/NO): NO